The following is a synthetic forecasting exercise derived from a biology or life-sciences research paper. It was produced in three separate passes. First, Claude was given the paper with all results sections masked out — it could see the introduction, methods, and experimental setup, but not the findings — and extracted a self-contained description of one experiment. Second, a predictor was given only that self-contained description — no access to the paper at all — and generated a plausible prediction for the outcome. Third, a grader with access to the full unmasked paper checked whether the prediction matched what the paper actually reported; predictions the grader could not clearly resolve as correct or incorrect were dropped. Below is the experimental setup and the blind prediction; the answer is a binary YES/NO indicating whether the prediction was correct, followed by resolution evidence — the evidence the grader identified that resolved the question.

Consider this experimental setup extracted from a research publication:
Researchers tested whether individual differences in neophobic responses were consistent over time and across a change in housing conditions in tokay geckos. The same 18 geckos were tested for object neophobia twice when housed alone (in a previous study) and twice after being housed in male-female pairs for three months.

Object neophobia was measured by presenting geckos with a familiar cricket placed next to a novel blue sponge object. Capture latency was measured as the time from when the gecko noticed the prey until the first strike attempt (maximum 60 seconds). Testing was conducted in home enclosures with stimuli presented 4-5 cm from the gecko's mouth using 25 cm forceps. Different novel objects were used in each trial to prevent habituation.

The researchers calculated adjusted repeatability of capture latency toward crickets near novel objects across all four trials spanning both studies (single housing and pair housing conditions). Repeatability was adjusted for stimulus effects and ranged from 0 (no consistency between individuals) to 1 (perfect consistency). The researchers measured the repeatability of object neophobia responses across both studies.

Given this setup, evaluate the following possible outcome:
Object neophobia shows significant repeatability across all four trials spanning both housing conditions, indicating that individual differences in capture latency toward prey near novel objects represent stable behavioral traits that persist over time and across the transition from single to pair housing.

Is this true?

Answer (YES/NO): YES